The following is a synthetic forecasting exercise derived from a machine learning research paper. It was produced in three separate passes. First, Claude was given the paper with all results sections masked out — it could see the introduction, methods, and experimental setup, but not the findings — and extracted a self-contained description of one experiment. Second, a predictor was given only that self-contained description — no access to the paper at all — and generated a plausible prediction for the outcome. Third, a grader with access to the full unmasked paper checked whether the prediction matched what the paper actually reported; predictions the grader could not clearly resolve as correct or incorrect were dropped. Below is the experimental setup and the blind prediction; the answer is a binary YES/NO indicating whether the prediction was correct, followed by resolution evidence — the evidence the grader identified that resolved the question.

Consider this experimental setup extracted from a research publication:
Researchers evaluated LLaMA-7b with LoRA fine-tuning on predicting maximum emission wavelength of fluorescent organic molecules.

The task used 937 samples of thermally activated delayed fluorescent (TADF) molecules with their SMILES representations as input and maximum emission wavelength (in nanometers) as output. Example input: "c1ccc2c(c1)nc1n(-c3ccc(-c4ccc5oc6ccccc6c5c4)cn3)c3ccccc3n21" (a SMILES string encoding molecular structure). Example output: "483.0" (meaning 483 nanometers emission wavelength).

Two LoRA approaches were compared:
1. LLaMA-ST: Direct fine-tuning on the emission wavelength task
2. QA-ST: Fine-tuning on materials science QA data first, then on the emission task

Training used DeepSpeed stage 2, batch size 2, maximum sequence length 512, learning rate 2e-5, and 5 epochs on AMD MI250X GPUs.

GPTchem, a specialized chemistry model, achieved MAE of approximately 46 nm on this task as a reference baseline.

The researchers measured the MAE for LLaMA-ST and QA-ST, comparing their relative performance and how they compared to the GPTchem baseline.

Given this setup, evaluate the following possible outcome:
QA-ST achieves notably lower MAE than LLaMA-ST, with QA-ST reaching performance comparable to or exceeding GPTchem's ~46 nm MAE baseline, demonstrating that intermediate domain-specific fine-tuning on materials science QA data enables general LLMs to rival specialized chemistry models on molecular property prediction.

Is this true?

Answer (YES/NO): NO